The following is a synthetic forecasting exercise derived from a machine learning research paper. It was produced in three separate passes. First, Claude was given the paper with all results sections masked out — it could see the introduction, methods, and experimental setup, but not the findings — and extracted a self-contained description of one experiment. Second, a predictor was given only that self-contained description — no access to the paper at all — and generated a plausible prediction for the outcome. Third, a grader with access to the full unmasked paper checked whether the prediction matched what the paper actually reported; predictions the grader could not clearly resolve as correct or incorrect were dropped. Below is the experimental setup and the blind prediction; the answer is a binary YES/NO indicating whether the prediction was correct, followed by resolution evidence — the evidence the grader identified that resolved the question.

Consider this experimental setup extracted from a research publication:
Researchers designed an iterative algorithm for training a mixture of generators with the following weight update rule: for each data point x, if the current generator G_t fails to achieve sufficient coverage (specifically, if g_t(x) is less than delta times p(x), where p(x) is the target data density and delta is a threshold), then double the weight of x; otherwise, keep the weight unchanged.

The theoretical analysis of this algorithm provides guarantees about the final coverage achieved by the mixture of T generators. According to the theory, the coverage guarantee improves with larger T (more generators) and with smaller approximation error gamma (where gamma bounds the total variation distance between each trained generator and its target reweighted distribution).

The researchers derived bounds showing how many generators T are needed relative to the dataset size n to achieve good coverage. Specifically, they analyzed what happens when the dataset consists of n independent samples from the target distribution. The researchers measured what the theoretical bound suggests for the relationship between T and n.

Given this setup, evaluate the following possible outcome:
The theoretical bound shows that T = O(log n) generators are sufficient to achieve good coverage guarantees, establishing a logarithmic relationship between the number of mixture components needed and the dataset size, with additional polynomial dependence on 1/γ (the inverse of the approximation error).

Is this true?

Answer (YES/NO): NO